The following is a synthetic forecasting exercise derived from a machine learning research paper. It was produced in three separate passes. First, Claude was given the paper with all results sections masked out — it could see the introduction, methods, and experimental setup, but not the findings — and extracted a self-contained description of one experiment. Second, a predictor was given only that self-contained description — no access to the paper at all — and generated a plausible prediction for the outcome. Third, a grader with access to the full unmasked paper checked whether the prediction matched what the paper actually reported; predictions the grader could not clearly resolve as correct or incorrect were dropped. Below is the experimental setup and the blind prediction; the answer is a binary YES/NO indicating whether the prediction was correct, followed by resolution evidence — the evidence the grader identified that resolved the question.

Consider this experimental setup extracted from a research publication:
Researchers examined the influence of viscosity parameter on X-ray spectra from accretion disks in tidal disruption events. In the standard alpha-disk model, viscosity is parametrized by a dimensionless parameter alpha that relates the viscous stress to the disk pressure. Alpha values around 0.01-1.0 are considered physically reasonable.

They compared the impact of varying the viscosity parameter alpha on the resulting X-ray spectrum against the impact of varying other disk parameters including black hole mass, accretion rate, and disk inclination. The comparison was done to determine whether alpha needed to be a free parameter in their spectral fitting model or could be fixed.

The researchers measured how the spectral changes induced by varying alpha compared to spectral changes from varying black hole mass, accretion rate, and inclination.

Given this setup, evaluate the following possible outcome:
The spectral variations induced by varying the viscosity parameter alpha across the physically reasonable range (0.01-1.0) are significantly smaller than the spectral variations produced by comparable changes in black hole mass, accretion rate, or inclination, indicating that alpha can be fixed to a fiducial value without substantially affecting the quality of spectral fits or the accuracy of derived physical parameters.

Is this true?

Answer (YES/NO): YES